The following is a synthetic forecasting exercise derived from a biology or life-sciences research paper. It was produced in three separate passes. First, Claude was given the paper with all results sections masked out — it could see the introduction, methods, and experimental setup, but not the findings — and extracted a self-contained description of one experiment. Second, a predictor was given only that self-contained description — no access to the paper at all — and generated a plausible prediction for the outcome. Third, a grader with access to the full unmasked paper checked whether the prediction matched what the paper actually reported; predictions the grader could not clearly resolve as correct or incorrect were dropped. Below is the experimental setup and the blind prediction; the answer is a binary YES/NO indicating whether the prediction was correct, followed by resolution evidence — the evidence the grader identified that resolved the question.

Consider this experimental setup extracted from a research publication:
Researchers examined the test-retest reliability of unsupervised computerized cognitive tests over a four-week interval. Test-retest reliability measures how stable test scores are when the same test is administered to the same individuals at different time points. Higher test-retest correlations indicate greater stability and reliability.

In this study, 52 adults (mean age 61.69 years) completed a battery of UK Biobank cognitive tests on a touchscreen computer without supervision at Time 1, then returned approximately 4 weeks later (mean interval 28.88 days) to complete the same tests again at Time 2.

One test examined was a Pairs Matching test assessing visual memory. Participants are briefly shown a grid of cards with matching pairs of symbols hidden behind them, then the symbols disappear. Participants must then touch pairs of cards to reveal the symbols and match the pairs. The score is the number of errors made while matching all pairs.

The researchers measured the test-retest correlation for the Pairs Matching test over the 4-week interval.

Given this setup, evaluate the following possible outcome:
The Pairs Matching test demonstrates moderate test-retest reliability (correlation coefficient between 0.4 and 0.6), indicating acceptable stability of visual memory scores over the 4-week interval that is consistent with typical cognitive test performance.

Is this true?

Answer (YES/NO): NO